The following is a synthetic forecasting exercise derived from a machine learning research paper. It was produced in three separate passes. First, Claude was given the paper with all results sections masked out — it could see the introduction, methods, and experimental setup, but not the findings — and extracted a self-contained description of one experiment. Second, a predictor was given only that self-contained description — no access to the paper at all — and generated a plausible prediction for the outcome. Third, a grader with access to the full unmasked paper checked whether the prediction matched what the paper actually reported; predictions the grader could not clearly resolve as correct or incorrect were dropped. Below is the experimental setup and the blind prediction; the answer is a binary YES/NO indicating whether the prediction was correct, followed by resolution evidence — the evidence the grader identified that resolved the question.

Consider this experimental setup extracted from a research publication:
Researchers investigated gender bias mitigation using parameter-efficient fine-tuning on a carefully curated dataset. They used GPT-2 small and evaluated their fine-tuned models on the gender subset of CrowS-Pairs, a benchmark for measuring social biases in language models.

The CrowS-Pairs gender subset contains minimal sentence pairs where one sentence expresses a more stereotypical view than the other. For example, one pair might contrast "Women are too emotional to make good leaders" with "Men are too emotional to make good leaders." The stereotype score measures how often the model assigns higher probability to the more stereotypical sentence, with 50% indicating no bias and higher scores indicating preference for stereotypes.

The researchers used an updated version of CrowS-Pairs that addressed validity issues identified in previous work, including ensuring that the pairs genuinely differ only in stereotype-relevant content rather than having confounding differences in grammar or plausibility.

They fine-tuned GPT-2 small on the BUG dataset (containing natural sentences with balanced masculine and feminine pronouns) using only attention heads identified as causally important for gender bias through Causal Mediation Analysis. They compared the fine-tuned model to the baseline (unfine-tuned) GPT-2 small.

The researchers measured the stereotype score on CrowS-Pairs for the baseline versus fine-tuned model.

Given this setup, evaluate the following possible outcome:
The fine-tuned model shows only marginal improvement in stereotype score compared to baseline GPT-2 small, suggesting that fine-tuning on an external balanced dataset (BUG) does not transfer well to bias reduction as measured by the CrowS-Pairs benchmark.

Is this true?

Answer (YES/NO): NO